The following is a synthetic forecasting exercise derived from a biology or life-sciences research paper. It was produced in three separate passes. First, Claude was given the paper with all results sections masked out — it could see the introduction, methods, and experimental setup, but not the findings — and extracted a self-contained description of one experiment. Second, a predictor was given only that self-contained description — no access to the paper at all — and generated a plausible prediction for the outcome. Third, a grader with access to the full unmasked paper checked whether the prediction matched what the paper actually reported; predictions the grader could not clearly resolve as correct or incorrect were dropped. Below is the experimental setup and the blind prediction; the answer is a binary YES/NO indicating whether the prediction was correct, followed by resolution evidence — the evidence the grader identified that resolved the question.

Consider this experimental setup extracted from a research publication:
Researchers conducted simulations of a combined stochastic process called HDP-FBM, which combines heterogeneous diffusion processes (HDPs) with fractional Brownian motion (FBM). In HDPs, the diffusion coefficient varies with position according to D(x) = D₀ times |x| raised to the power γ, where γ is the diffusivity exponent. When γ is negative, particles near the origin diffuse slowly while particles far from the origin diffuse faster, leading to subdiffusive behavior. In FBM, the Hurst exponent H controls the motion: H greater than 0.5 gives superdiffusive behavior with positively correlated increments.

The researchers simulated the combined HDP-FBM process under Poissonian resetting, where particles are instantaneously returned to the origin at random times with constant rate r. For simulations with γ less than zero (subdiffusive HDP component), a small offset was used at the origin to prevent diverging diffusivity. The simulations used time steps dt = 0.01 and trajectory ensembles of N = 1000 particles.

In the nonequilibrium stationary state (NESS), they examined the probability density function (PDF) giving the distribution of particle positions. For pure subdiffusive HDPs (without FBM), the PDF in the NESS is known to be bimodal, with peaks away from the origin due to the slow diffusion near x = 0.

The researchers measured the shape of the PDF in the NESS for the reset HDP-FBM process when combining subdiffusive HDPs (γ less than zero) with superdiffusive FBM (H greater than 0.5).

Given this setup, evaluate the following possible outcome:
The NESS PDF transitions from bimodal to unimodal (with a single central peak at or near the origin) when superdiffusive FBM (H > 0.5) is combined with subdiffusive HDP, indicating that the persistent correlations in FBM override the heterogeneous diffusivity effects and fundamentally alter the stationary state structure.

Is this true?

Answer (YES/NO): NO